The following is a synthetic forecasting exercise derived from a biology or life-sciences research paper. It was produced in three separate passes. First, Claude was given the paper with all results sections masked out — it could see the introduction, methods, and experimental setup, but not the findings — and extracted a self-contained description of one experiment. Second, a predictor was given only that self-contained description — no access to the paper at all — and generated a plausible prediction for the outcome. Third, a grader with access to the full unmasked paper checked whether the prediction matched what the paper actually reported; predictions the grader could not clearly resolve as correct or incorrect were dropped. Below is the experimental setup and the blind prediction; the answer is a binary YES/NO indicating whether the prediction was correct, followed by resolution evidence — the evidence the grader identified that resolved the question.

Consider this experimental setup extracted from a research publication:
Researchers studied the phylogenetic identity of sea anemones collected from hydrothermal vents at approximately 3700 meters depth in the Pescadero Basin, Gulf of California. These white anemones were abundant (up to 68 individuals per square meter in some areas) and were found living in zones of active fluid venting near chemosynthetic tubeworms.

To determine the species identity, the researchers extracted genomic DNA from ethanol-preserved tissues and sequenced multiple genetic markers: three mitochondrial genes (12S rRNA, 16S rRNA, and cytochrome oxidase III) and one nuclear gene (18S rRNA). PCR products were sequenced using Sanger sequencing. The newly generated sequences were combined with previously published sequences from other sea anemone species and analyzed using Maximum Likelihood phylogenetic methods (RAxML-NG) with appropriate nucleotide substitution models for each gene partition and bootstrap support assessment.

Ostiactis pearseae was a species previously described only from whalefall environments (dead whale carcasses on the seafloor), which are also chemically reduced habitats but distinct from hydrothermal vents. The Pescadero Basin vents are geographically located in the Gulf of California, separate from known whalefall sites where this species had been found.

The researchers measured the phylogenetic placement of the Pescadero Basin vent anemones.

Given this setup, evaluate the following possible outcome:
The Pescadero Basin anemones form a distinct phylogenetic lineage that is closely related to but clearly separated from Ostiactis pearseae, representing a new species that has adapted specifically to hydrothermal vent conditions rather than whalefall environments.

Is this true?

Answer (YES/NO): NO